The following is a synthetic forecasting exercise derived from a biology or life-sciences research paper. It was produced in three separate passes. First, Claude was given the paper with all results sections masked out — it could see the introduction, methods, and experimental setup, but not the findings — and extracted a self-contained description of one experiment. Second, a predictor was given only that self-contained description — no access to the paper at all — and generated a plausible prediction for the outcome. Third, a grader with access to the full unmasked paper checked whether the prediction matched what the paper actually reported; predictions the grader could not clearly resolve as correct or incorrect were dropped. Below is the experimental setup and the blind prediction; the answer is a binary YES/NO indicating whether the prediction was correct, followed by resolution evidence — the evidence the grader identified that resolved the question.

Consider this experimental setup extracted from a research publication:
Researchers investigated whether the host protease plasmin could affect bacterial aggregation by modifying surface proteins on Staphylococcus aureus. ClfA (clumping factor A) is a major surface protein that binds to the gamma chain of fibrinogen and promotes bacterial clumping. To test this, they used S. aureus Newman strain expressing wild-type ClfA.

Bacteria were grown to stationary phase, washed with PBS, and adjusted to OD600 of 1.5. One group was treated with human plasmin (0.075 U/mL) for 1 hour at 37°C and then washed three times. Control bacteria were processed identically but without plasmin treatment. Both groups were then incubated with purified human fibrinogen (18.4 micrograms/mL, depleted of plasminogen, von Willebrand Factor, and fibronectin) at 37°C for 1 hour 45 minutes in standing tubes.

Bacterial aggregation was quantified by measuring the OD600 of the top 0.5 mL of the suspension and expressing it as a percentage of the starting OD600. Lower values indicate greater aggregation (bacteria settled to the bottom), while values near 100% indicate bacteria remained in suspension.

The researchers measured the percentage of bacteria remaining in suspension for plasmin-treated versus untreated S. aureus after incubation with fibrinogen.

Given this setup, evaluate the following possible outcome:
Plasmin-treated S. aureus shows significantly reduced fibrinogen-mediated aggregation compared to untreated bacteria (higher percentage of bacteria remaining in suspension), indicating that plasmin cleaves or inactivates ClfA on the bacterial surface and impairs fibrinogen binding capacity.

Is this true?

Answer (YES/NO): YES